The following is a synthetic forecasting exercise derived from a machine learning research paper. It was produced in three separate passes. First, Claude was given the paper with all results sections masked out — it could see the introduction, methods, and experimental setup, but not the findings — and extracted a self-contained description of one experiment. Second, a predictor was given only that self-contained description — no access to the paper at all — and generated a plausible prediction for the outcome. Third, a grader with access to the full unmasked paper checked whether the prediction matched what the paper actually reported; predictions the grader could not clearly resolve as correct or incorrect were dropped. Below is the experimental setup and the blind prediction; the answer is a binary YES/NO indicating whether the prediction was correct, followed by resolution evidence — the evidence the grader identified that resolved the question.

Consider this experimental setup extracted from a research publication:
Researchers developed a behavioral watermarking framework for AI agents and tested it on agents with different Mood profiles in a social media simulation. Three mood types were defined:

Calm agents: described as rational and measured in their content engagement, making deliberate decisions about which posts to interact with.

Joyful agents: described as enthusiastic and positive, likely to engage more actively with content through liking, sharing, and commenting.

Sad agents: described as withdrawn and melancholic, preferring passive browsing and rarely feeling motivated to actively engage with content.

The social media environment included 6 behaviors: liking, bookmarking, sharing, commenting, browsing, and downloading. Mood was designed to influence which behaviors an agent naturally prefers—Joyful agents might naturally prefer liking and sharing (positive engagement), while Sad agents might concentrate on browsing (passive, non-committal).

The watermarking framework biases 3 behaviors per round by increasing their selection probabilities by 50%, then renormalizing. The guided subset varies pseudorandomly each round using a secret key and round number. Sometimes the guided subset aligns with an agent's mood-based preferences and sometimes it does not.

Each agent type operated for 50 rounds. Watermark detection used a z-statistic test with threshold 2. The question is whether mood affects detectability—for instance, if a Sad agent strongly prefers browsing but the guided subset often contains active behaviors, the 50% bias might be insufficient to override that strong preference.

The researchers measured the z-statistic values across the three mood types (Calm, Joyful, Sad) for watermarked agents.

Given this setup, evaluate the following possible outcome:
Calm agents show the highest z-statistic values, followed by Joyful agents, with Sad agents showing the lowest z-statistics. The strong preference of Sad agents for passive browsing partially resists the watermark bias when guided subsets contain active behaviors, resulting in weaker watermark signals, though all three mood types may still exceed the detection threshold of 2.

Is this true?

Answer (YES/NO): NO